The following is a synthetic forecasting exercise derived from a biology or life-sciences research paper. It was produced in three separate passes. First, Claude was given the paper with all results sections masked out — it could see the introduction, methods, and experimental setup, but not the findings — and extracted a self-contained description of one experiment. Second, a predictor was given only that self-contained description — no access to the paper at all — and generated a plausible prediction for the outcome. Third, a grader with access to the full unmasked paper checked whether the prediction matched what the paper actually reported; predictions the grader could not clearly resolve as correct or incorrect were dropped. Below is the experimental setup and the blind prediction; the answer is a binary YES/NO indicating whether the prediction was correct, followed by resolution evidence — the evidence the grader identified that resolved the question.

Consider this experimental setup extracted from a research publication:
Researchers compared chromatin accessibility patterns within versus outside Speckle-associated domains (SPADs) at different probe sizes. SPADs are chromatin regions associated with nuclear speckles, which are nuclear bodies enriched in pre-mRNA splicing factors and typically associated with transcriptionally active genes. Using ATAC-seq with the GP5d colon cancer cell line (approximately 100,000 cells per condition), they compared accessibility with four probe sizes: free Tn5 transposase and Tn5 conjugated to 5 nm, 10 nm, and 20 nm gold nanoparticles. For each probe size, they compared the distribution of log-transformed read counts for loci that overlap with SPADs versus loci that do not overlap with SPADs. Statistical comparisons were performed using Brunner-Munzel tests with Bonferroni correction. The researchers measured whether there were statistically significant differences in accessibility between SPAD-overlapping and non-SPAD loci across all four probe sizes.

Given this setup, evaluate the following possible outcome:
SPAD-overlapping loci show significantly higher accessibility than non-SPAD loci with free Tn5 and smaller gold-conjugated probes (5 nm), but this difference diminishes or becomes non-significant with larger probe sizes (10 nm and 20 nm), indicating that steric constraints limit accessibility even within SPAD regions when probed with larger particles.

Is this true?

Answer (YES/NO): NO